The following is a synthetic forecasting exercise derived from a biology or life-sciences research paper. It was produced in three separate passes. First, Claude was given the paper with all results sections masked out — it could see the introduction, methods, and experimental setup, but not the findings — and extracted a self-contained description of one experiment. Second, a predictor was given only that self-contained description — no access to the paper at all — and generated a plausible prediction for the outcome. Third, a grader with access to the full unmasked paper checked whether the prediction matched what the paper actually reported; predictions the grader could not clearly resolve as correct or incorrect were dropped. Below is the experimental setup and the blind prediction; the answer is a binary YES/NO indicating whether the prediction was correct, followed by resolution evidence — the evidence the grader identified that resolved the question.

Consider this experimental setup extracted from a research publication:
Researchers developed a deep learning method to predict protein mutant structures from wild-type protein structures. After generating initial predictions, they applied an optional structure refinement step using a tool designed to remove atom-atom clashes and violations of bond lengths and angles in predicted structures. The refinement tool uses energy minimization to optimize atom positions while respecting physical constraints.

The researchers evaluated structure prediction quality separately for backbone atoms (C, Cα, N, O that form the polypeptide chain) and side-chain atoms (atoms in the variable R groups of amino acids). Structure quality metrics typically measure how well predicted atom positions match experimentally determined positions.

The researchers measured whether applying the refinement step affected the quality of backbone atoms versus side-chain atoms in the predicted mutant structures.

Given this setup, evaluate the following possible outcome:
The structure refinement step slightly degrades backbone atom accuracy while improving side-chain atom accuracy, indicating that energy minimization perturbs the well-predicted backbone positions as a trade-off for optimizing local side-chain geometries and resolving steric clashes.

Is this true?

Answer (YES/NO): NO